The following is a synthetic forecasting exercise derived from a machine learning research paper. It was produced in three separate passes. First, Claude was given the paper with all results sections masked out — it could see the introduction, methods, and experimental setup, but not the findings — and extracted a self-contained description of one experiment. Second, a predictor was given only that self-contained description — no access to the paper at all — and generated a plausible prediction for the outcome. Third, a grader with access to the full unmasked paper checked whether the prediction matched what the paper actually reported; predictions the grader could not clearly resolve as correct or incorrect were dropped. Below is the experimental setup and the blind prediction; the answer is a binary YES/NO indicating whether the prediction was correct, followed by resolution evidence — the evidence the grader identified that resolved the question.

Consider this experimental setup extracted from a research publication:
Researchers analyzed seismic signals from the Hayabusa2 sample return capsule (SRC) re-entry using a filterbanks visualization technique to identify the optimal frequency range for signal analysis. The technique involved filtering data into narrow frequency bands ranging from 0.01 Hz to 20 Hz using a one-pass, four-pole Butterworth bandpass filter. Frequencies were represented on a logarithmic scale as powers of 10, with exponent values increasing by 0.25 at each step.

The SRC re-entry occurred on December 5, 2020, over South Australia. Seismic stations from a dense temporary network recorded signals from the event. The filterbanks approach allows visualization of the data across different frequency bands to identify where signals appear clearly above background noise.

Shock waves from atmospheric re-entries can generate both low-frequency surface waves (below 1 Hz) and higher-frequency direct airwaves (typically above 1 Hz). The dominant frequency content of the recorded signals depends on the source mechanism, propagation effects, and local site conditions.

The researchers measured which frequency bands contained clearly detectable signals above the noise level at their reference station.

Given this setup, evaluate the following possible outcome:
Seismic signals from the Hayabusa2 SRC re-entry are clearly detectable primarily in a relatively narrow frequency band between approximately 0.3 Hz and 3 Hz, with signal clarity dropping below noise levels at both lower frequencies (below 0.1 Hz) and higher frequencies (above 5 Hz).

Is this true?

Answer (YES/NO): NO